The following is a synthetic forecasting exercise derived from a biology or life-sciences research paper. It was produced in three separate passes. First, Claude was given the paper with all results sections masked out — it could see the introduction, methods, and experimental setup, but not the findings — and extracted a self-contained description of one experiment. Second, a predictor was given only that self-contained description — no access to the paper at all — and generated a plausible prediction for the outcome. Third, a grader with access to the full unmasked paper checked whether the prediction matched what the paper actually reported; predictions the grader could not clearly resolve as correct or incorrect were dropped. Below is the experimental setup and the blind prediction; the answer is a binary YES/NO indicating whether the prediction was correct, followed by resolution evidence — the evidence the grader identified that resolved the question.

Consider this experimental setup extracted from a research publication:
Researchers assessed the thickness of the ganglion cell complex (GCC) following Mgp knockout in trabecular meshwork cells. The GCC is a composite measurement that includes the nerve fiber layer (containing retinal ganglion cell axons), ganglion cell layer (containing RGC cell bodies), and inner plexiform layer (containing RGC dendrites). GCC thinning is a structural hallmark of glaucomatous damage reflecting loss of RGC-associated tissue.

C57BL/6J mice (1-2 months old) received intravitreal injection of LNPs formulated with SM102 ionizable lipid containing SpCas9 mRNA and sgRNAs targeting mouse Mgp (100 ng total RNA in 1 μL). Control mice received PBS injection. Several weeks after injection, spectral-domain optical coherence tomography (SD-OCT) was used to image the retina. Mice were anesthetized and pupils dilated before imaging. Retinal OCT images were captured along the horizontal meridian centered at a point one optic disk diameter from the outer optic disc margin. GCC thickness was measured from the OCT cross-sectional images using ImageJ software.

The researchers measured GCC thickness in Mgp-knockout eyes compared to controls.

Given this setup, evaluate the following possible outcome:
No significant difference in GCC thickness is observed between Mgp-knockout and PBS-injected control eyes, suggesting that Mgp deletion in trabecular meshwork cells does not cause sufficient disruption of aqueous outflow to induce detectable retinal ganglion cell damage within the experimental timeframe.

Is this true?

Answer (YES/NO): NO